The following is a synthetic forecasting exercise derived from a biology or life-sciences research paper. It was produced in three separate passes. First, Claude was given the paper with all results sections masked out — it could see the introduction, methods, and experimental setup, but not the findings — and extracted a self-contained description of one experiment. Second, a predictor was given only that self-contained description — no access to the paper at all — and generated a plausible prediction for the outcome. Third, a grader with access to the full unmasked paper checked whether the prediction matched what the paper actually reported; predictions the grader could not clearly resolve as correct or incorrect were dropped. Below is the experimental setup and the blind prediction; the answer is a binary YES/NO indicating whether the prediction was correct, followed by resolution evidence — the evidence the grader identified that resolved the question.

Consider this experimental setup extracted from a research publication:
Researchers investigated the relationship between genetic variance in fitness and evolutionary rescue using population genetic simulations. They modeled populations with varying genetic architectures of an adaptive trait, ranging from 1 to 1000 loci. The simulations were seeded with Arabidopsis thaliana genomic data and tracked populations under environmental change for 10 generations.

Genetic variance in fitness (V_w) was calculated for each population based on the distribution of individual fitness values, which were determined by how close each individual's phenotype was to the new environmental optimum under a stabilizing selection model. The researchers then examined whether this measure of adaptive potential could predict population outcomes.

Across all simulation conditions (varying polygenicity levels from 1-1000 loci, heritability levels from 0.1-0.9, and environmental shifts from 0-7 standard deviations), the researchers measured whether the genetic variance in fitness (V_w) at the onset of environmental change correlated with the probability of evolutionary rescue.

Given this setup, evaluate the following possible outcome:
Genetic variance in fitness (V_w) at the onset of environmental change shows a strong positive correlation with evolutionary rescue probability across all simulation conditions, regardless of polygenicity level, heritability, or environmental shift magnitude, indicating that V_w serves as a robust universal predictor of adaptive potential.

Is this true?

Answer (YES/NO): YES